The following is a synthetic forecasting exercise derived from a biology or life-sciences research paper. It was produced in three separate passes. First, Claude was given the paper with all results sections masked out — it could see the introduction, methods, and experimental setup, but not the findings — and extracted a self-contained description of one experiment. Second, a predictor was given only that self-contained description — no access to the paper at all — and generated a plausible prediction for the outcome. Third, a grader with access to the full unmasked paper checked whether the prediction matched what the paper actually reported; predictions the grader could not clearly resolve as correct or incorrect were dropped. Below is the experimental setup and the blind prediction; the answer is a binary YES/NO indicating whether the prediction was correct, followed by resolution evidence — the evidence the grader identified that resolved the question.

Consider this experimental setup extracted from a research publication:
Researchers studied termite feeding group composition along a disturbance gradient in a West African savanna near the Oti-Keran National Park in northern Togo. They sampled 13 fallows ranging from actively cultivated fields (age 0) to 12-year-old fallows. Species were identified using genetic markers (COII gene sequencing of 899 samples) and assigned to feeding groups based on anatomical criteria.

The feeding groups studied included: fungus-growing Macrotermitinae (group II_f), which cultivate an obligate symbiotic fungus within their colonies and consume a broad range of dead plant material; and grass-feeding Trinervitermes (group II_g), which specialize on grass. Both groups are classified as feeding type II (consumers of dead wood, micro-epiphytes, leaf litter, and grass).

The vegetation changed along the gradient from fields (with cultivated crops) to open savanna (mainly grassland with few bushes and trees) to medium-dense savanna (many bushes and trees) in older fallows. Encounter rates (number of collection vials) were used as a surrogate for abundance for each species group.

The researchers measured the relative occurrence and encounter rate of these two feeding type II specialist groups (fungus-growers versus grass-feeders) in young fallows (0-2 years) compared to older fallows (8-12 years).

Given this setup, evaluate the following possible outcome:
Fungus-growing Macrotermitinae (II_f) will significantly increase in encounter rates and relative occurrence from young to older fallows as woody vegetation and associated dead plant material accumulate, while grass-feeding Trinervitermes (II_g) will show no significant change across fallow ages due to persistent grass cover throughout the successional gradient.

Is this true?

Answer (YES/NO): NO